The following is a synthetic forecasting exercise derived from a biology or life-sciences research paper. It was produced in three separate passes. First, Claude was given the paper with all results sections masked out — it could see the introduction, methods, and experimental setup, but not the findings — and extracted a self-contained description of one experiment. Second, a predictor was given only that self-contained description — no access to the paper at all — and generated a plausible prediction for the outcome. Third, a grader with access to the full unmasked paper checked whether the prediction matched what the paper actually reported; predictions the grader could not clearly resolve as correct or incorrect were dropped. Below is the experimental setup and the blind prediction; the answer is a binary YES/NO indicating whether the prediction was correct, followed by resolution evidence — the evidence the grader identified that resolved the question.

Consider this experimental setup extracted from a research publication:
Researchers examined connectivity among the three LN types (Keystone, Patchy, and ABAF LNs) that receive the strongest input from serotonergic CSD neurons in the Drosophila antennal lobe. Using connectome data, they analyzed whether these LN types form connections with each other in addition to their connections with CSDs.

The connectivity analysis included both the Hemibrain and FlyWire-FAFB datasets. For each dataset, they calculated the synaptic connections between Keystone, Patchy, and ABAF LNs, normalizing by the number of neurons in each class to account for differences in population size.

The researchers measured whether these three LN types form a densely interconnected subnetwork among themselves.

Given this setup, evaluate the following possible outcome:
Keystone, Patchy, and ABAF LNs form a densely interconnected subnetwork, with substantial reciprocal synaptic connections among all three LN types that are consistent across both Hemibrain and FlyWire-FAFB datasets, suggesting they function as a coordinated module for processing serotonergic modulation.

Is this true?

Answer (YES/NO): YES